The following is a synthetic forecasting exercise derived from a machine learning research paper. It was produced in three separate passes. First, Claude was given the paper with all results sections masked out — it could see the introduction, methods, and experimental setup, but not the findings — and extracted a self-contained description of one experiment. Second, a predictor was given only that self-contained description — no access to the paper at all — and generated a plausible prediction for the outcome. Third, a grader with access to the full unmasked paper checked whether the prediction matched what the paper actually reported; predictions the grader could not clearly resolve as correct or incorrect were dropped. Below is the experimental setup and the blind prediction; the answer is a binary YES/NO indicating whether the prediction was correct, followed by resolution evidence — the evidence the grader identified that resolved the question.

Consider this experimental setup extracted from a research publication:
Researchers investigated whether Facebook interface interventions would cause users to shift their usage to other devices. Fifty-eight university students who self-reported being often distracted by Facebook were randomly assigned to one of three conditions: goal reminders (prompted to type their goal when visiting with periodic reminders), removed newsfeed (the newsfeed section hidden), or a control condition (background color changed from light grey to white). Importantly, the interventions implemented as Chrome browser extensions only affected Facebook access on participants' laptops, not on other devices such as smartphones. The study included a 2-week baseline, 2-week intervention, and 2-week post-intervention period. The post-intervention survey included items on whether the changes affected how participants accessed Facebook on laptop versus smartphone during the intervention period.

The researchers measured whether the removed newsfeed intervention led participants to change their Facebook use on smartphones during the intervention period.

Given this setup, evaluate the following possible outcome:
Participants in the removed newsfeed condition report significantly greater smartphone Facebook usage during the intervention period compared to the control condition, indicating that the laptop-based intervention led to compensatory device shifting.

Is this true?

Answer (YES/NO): NO